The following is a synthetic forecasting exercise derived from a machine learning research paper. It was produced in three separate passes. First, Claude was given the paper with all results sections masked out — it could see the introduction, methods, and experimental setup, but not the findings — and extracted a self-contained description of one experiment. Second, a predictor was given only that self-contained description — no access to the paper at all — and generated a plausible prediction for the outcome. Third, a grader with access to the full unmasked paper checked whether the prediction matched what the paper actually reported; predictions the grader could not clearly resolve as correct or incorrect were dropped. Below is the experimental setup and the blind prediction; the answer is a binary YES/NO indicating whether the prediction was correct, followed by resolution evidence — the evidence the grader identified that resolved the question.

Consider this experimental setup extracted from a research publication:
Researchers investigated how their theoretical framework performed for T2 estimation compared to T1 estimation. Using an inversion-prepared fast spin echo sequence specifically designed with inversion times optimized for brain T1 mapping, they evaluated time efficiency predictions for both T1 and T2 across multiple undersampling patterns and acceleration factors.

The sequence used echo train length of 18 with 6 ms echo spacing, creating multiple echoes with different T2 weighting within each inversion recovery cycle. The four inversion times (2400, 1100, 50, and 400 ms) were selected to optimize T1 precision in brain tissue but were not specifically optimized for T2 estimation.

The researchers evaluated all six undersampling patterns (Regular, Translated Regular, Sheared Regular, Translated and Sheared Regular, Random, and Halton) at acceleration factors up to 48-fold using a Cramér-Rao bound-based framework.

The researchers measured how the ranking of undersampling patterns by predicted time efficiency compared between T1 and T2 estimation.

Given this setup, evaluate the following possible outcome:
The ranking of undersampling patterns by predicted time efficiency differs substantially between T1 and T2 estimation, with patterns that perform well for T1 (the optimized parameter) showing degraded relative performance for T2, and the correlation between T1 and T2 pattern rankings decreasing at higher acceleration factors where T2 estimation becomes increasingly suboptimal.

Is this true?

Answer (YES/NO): NO